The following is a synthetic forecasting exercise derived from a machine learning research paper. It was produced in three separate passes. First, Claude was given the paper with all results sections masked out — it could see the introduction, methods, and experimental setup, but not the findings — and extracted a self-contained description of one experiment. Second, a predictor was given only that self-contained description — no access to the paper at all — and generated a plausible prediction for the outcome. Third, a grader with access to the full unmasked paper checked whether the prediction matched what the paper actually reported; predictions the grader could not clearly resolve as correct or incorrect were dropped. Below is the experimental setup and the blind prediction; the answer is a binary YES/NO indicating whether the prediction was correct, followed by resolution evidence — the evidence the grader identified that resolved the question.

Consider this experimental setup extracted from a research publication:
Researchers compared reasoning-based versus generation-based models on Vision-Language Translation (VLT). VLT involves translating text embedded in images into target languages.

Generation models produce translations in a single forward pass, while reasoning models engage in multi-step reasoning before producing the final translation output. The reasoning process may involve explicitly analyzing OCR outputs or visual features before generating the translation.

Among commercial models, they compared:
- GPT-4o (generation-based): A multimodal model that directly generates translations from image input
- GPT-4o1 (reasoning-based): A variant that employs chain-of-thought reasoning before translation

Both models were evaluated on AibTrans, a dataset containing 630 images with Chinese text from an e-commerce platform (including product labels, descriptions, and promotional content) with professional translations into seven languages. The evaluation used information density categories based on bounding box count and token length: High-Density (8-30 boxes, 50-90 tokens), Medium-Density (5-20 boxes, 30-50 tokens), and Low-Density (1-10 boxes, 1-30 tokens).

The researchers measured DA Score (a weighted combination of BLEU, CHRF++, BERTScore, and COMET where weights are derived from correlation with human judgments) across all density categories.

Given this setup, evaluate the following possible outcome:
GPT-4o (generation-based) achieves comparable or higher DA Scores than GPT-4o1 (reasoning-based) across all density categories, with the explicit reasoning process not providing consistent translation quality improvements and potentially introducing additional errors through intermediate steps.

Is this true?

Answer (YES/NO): NO